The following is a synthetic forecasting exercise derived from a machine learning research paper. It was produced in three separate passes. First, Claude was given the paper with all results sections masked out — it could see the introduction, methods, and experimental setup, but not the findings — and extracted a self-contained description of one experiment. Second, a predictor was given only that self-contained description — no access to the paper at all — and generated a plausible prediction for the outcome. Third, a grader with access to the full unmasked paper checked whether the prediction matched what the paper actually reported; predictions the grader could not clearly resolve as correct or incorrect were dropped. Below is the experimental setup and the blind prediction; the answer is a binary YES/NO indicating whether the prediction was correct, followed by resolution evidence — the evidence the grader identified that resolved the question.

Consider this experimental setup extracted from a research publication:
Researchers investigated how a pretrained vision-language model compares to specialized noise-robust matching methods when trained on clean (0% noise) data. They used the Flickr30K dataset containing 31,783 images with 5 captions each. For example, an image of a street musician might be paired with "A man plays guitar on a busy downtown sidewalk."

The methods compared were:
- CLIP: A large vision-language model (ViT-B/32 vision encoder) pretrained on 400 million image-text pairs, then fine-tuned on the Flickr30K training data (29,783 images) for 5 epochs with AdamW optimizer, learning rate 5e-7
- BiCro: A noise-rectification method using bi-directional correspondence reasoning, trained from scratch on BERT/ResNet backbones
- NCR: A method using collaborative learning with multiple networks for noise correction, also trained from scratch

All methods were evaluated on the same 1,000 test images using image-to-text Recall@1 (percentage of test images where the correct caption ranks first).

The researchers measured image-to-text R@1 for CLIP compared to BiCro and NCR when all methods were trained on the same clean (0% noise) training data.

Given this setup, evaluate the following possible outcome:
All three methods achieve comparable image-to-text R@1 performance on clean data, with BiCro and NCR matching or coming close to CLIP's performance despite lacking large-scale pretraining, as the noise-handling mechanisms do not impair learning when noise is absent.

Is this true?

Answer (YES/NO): NO